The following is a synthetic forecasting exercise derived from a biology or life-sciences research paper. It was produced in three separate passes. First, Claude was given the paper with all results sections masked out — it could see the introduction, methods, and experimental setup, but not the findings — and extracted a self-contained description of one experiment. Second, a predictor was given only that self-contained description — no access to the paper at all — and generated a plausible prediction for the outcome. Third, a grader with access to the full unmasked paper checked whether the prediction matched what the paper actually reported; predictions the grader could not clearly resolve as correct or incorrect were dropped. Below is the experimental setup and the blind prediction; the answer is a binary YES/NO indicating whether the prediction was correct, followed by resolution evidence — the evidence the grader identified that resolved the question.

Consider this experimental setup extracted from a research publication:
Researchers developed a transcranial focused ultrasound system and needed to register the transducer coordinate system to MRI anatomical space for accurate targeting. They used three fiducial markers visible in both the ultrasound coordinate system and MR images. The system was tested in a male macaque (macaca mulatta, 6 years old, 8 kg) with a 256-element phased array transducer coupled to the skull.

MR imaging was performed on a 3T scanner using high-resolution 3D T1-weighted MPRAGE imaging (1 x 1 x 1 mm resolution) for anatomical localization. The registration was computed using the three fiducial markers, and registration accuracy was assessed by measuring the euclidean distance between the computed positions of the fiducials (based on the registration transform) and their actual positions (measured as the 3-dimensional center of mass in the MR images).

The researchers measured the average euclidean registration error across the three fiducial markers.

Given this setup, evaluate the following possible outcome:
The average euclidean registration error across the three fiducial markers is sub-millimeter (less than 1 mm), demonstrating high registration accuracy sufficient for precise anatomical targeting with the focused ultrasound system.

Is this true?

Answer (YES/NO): NO